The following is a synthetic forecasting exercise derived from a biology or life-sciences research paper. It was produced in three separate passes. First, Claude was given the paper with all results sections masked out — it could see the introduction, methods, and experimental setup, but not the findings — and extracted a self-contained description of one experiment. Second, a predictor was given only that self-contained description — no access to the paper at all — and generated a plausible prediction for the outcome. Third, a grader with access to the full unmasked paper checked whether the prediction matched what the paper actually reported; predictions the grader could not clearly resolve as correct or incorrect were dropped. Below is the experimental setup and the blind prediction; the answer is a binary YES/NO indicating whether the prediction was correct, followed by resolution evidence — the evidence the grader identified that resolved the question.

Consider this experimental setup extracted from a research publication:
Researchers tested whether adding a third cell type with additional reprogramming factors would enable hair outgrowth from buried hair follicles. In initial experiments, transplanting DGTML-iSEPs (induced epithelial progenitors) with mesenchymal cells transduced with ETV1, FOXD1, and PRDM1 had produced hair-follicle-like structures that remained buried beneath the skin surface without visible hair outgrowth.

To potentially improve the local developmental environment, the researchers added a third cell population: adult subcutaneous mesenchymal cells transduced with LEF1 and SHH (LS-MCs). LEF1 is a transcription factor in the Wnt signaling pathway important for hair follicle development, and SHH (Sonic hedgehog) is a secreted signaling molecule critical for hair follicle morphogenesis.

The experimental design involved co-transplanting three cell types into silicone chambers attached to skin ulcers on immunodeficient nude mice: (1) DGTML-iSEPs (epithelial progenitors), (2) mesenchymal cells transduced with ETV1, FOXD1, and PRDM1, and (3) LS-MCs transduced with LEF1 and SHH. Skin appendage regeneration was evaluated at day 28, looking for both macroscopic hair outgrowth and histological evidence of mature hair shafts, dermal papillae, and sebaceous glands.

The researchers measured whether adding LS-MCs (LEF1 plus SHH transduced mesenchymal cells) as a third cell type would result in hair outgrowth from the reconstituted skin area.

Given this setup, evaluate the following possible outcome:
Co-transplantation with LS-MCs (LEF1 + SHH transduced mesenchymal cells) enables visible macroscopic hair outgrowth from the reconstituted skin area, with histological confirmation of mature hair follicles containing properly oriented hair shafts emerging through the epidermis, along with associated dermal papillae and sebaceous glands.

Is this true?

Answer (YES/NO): YES